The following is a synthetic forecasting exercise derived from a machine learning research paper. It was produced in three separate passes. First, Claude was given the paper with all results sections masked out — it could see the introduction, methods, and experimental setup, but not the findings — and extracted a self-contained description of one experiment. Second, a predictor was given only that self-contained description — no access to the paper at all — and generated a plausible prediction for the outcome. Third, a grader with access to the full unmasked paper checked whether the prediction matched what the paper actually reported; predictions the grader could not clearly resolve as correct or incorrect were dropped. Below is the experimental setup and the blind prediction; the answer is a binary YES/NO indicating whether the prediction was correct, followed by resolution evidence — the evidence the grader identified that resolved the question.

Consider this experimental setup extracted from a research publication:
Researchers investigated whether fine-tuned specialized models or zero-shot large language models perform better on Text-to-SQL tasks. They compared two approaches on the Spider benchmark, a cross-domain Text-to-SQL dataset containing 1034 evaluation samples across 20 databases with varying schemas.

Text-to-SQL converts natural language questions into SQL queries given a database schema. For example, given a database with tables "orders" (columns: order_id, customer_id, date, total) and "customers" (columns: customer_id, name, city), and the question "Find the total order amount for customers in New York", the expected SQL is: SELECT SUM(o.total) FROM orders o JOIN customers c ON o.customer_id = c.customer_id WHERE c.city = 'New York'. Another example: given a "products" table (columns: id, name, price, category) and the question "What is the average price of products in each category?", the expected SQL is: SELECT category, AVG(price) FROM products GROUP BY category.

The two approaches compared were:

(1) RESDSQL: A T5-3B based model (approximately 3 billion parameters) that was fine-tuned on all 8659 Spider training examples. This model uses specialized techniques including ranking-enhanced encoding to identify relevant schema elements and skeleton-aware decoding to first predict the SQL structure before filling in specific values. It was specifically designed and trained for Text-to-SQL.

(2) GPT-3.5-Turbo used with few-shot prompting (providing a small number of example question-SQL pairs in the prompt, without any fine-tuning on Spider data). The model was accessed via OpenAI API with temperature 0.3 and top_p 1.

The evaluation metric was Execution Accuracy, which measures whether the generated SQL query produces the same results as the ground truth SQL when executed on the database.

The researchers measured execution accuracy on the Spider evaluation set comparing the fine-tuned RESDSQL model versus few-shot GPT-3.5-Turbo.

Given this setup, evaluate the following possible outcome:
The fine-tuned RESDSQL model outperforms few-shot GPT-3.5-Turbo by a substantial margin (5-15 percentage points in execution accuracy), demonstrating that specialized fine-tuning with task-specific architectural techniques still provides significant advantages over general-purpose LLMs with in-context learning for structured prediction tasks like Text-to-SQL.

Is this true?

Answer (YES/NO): YES